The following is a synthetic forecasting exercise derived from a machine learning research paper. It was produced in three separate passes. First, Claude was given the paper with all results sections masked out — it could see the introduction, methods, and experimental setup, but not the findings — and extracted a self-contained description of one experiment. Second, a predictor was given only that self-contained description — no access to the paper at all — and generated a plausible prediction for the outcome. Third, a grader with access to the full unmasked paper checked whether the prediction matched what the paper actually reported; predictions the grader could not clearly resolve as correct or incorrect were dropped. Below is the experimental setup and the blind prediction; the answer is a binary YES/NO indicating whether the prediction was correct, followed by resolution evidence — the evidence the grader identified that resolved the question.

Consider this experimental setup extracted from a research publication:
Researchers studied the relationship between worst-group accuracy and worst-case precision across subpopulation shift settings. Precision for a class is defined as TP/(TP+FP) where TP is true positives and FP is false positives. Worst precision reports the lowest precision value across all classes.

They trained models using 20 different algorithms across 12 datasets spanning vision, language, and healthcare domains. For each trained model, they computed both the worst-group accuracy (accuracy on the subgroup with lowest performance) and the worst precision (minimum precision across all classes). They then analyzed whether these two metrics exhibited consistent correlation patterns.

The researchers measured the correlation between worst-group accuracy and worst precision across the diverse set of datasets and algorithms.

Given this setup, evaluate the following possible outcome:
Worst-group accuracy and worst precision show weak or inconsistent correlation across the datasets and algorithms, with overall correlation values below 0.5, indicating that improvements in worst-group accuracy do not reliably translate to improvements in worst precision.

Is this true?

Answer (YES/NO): NO